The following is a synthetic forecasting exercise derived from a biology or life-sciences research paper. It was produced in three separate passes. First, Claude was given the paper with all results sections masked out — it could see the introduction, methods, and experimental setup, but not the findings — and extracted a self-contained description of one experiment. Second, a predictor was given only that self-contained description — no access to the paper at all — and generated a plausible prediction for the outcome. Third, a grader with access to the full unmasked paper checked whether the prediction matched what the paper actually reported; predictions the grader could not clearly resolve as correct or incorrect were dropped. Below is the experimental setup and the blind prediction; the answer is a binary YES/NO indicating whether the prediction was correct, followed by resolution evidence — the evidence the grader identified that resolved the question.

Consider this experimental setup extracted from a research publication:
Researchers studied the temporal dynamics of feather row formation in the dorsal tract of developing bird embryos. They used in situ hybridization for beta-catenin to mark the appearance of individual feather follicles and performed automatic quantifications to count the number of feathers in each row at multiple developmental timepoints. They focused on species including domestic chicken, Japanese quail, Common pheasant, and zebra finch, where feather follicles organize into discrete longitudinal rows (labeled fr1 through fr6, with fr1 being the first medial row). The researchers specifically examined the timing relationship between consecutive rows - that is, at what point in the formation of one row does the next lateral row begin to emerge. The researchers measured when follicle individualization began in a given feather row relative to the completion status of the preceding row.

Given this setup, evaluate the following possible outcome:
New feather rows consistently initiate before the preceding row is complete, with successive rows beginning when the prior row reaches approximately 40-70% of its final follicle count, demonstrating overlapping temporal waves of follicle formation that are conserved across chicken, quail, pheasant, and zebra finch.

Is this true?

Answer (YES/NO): NO